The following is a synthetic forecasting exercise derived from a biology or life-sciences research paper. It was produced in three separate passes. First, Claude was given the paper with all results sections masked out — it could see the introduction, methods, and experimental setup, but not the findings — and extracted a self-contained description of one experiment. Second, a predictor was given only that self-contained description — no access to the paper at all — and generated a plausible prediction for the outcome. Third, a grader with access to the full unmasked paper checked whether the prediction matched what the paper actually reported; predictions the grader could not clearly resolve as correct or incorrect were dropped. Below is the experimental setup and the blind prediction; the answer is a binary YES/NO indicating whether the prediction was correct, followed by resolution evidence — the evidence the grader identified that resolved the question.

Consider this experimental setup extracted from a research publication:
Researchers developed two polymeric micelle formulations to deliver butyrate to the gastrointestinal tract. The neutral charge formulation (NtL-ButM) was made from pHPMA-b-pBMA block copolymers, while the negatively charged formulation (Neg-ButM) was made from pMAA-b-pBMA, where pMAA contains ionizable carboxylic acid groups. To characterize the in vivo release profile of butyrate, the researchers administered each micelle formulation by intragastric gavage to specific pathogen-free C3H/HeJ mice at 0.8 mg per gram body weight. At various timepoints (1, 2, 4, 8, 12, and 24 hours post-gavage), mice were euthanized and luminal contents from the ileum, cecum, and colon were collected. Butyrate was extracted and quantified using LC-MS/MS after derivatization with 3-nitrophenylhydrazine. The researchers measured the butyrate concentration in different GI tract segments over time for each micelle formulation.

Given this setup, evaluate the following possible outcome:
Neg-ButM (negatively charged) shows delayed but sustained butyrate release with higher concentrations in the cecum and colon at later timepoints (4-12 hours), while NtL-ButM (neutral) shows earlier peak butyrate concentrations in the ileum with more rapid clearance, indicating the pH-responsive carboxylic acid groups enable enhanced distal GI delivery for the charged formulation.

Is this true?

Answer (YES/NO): NO